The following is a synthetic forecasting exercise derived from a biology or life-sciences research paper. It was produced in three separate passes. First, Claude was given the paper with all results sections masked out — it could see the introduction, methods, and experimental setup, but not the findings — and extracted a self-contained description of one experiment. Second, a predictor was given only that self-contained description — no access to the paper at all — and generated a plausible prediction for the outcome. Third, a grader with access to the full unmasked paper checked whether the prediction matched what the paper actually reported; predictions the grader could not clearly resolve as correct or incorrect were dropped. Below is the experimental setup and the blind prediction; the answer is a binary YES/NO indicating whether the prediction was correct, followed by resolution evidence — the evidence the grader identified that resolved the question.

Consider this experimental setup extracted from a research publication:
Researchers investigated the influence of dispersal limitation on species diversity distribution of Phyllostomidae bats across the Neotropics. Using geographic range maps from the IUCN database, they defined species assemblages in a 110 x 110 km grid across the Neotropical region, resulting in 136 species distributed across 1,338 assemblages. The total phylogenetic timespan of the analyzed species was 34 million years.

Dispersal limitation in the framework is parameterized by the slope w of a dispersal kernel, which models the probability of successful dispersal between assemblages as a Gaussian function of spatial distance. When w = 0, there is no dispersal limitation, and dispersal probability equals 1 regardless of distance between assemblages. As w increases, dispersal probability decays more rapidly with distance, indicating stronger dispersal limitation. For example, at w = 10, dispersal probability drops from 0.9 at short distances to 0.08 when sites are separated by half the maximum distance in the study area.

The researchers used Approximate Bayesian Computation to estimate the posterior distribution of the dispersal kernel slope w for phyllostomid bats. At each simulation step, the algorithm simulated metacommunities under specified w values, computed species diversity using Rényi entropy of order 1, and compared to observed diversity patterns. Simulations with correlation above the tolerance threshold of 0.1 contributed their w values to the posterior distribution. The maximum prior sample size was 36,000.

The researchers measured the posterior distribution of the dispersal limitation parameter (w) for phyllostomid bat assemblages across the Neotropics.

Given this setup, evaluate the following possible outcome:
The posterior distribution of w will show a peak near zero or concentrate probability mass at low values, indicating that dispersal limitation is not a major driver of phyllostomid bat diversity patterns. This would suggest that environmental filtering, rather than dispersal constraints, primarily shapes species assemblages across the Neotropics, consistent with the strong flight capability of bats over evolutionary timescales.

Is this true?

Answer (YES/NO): NO